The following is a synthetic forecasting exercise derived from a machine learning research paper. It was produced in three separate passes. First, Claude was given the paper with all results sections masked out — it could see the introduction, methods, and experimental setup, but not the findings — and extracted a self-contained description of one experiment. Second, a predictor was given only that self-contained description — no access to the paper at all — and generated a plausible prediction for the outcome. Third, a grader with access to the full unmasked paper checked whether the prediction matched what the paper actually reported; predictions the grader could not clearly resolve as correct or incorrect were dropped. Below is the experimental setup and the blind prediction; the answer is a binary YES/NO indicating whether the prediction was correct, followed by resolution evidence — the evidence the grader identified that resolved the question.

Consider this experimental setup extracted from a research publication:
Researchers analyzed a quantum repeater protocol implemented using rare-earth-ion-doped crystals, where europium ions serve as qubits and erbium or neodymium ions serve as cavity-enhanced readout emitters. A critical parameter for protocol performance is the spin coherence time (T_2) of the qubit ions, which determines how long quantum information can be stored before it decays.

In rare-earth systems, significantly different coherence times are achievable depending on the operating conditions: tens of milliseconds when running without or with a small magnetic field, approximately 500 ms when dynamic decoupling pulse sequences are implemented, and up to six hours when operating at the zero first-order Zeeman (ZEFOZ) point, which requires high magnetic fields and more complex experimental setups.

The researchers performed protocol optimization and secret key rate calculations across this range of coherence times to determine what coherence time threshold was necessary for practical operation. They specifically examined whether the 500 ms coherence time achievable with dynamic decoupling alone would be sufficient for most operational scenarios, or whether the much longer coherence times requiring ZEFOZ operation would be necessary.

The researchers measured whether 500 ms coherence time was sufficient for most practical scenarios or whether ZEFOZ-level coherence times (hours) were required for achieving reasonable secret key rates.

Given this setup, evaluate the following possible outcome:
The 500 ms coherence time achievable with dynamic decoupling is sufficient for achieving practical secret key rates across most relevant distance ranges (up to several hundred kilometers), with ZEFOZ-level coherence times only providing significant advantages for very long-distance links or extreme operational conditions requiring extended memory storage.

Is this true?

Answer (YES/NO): YES